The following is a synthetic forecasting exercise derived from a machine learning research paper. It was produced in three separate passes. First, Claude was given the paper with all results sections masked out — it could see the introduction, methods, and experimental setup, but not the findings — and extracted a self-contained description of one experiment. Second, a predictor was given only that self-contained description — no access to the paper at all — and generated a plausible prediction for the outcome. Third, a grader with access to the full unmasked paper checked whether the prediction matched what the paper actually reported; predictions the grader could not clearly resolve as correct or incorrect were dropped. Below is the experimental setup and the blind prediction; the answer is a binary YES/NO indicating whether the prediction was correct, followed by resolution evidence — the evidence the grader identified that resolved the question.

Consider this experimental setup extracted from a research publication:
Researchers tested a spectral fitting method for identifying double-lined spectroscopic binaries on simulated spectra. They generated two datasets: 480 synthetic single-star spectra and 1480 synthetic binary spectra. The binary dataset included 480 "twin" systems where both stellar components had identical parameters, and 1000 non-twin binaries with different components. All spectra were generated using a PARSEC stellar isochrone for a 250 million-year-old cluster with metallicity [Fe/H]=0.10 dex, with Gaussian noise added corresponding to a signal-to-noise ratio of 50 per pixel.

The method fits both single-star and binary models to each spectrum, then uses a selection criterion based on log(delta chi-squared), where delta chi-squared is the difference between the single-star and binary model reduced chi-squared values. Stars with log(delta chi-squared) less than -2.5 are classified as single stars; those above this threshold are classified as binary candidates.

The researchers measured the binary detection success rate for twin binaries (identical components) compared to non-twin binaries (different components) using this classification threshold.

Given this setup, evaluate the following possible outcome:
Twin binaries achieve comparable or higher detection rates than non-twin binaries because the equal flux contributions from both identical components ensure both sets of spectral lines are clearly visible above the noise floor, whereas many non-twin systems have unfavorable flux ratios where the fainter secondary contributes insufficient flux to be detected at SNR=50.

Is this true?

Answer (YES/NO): NO